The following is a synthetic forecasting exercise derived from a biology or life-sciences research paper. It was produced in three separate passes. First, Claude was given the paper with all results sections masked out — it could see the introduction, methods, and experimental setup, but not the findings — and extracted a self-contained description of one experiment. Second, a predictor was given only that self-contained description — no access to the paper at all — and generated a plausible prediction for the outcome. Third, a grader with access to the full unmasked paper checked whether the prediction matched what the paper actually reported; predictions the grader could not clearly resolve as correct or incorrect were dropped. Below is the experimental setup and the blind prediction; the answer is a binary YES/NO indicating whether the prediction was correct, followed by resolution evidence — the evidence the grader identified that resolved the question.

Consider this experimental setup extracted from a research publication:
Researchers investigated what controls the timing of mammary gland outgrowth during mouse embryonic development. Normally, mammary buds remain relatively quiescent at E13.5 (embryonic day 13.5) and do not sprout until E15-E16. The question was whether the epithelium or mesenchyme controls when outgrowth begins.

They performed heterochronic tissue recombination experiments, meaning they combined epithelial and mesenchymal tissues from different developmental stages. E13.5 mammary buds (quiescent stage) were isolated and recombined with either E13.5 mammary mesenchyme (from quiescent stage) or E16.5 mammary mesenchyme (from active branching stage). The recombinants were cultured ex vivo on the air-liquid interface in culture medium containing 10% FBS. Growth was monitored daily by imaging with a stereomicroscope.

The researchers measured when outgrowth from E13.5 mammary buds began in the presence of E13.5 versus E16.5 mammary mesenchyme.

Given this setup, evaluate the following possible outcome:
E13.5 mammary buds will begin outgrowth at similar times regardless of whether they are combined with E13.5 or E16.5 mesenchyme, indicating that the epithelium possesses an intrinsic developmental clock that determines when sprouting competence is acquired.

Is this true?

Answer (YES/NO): YES